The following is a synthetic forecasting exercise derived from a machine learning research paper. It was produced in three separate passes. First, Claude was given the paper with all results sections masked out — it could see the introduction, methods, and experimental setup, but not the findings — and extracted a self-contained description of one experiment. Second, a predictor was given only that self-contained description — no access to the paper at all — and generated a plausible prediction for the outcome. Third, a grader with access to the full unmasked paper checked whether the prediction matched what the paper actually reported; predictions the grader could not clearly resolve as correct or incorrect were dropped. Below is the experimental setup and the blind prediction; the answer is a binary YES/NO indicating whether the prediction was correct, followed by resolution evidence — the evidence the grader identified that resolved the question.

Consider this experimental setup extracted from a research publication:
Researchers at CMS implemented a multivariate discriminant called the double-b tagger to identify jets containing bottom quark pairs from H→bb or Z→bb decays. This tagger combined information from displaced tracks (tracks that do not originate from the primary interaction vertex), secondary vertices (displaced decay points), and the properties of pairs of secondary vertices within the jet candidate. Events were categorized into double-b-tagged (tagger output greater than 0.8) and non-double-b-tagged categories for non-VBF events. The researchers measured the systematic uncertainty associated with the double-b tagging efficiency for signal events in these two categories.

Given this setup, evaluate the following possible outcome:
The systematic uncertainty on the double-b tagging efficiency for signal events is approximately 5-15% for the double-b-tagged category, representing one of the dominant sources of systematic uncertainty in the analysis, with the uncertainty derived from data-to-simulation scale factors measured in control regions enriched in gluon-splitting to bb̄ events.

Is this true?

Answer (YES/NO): NO